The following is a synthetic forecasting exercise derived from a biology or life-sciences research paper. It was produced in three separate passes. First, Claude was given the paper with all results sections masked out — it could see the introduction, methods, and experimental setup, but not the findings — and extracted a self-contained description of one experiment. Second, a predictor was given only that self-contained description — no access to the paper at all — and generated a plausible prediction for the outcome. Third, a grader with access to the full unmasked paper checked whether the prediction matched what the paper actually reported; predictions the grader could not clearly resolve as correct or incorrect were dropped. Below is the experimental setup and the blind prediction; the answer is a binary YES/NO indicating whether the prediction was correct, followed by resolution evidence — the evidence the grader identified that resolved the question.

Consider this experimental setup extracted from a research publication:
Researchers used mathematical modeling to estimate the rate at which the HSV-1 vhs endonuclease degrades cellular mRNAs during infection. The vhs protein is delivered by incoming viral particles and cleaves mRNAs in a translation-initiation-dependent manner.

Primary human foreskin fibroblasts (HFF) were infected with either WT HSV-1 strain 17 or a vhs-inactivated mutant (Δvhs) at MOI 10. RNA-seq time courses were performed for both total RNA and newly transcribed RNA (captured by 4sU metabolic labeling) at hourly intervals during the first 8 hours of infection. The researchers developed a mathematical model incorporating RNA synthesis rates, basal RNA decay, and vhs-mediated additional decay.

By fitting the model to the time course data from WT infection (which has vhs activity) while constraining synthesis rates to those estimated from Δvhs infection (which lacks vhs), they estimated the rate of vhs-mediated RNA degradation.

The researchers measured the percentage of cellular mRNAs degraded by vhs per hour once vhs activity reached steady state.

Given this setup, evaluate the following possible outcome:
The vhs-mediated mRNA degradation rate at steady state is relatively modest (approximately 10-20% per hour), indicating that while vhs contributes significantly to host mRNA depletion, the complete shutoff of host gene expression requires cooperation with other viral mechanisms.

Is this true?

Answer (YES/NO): NO